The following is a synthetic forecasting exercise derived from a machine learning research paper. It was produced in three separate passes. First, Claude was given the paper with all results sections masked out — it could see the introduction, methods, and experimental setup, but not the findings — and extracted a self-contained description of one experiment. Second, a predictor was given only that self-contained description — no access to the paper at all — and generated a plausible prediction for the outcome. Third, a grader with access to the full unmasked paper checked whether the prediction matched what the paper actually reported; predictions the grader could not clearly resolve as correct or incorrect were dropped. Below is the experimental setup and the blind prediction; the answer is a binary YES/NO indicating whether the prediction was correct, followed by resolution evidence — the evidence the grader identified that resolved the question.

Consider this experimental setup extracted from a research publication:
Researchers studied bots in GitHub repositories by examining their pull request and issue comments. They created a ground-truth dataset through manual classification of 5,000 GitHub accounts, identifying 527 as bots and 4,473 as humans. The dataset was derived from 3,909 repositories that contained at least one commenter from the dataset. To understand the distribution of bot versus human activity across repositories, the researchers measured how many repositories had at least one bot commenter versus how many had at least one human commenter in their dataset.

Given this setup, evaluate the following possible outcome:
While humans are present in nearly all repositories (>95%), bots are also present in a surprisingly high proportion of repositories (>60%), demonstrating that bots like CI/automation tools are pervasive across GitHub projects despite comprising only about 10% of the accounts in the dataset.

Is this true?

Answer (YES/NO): NO